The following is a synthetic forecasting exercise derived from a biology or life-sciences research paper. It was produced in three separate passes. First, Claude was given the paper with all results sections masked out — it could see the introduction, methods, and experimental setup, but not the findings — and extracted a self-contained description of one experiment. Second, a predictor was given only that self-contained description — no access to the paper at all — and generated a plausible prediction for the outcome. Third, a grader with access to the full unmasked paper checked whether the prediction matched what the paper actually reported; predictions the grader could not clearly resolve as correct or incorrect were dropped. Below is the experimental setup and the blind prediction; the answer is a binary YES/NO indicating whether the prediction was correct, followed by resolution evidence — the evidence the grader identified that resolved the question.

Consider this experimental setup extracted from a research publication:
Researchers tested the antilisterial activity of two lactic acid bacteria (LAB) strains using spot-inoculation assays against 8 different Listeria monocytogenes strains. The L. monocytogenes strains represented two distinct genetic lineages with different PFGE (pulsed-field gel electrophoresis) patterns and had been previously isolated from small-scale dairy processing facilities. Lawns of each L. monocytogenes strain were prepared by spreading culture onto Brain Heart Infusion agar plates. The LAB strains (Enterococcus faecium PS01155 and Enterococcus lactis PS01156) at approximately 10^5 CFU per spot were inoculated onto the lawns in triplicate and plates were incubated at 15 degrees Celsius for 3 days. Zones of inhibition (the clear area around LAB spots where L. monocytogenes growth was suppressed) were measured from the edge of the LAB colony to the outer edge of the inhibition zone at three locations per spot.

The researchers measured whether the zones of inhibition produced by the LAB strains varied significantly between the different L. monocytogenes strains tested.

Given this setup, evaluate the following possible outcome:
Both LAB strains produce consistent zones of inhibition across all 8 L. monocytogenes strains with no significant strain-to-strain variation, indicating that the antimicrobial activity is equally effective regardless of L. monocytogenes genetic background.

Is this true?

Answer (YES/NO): NO